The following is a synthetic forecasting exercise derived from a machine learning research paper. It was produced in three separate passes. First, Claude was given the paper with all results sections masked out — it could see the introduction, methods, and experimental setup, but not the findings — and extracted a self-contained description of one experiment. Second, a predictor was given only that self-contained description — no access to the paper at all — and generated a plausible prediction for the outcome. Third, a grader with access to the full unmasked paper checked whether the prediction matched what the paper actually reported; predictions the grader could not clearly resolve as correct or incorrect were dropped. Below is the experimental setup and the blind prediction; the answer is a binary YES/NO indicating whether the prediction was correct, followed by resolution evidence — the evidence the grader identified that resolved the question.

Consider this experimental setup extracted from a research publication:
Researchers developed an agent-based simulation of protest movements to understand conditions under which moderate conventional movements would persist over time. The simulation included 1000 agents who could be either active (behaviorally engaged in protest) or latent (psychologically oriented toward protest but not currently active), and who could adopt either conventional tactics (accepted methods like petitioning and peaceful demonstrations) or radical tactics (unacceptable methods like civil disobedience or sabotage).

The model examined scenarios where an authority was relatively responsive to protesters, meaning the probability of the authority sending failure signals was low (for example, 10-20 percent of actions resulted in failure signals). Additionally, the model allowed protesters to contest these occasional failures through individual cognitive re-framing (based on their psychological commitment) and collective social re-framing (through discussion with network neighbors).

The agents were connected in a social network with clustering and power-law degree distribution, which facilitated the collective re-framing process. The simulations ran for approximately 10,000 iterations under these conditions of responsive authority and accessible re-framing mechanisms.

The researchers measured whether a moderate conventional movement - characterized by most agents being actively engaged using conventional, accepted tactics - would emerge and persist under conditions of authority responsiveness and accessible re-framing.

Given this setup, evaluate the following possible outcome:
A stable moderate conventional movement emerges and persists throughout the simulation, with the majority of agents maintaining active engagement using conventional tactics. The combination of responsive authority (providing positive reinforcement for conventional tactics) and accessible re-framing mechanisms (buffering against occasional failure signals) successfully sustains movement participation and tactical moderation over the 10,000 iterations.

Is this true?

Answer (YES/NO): NO